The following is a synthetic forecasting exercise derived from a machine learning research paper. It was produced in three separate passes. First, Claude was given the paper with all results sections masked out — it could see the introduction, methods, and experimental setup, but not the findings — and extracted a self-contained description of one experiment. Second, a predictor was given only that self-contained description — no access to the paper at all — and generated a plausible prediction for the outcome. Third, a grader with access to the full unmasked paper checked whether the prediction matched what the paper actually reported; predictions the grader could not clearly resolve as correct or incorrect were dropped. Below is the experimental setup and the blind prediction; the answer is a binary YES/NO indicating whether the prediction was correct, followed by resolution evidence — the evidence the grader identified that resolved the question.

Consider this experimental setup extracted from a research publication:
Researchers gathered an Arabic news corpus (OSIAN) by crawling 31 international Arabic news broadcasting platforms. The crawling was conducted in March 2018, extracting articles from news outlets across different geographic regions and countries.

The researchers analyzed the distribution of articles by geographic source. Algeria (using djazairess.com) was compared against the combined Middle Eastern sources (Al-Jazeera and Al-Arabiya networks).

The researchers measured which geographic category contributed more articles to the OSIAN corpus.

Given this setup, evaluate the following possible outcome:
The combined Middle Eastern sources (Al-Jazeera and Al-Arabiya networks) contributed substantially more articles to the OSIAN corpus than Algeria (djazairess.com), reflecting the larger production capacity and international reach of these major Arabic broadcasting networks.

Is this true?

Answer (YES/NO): NO